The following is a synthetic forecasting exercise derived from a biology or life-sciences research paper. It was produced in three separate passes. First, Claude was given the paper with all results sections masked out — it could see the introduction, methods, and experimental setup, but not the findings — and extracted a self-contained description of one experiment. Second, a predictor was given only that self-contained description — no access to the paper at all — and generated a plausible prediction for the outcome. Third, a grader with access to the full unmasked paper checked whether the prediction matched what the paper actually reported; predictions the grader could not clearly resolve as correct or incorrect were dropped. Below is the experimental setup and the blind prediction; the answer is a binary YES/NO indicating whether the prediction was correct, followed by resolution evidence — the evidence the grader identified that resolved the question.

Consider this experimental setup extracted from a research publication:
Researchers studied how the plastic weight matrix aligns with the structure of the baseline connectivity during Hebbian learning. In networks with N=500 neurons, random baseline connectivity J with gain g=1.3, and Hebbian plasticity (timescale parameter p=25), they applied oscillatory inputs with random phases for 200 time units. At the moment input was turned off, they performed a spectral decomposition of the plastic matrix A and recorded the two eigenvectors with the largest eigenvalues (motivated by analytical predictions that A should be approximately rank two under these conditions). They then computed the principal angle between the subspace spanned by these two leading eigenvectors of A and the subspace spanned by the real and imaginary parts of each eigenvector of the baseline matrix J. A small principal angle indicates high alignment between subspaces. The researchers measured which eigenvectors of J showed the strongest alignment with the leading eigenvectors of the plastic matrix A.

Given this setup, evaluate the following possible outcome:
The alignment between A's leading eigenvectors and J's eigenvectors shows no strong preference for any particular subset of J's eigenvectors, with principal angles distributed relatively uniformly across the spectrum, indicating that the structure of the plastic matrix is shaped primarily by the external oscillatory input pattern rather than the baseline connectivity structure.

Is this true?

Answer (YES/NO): NO